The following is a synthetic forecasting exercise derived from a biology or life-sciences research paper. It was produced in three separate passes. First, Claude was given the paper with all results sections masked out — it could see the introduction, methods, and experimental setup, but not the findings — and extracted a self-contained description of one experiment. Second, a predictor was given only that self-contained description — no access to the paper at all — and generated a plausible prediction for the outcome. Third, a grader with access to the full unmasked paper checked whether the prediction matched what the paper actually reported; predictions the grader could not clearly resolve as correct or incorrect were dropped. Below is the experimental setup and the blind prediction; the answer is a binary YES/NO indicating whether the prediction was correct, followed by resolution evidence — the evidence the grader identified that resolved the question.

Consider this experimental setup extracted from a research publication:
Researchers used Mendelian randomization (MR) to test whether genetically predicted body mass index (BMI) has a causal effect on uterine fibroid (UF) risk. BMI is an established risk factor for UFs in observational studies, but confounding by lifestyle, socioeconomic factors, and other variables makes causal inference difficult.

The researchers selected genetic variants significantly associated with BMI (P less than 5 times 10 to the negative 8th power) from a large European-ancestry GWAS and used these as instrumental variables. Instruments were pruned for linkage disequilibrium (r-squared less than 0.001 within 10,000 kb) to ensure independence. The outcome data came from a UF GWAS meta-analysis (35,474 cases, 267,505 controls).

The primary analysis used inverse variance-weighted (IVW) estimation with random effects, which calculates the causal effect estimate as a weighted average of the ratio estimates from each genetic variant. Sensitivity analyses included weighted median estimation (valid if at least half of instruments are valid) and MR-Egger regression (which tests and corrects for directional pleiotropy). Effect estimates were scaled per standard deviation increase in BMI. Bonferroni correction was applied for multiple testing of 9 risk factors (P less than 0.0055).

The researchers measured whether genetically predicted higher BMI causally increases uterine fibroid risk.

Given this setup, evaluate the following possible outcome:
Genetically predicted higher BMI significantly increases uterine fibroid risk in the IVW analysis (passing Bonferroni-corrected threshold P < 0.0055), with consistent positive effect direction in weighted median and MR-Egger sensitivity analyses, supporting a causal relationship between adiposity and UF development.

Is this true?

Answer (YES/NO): YES